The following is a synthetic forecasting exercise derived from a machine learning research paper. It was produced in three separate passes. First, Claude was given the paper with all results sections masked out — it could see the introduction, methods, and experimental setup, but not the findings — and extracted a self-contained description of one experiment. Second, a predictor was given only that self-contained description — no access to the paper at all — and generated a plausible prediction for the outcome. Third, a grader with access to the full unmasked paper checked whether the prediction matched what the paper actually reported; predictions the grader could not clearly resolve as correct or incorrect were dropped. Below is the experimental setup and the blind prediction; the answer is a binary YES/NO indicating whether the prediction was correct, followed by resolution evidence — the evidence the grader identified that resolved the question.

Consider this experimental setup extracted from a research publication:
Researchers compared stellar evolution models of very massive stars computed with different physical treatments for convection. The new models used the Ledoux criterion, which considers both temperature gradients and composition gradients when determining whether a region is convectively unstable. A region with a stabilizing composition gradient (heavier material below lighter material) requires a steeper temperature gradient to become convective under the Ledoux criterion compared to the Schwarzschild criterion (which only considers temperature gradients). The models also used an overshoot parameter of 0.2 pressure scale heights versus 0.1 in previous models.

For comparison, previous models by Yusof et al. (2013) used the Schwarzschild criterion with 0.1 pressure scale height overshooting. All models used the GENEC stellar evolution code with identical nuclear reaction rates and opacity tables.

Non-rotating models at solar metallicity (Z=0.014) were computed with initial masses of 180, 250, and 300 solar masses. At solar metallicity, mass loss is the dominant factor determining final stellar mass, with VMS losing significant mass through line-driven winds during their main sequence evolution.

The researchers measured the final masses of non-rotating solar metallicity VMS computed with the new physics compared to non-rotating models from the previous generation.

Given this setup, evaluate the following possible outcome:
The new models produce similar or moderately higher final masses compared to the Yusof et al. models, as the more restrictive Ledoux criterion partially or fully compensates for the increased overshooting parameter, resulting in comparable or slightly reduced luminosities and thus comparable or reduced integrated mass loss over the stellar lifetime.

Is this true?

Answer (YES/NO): YES